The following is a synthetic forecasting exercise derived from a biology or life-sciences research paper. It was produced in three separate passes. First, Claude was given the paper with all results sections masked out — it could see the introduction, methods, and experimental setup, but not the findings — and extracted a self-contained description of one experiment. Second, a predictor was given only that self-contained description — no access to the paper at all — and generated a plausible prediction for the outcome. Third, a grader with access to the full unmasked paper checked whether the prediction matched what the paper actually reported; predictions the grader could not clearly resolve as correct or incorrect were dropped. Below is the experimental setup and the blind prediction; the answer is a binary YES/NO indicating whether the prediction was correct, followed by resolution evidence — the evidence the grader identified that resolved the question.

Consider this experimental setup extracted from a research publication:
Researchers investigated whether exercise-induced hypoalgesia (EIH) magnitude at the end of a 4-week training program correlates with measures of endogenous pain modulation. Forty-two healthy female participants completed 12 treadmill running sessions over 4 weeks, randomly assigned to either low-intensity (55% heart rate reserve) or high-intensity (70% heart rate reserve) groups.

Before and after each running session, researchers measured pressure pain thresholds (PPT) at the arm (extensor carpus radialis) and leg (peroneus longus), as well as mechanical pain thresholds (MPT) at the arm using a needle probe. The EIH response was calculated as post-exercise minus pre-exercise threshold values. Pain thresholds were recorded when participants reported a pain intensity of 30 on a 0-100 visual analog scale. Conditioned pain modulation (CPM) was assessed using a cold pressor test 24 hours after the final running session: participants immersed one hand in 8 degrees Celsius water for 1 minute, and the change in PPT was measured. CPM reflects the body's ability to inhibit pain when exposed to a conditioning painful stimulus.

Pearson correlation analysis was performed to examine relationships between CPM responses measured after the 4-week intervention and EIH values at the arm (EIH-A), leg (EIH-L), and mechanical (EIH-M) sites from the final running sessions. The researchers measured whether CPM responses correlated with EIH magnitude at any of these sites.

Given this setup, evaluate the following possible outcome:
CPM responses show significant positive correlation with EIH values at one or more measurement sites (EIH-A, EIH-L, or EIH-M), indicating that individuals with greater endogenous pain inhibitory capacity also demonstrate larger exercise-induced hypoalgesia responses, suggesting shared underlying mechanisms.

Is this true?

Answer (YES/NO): YES